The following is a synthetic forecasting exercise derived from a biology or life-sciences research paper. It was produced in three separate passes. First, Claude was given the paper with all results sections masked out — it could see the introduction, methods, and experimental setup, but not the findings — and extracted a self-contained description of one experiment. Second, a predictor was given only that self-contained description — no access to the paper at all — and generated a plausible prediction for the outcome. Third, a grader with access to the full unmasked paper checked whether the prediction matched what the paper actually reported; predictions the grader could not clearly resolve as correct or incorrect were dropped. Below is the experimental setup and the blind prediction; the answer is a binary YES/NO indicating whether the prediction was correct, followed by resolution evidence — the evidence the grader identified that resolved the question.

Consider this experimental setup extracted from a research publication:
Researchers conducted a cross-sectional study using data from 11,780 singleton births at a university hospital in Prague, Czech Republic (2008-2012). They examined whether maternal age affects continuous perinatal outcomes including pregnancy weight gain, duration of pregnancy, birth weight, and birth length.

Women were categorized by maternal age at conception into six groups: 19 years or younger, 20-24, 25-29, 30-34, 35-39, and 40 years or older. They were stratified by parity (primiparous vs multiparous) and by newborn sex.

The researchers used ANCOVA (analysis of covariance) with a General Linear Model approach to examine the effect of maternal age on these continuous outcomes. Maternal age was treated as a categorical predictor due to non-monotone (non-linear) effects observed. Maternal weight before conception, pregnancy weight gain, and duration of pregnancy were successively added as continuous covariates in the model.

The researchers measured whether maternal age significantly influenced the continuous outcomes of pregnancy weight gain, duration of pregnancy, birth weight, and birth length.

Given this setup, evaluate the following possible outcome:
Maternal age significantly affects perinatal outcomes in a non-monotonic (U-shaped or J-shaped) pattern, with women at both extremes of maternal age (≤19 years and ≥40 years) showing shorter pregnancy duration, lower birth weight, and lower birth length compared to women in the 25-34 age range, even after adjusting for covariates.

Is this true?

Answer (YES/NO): NO